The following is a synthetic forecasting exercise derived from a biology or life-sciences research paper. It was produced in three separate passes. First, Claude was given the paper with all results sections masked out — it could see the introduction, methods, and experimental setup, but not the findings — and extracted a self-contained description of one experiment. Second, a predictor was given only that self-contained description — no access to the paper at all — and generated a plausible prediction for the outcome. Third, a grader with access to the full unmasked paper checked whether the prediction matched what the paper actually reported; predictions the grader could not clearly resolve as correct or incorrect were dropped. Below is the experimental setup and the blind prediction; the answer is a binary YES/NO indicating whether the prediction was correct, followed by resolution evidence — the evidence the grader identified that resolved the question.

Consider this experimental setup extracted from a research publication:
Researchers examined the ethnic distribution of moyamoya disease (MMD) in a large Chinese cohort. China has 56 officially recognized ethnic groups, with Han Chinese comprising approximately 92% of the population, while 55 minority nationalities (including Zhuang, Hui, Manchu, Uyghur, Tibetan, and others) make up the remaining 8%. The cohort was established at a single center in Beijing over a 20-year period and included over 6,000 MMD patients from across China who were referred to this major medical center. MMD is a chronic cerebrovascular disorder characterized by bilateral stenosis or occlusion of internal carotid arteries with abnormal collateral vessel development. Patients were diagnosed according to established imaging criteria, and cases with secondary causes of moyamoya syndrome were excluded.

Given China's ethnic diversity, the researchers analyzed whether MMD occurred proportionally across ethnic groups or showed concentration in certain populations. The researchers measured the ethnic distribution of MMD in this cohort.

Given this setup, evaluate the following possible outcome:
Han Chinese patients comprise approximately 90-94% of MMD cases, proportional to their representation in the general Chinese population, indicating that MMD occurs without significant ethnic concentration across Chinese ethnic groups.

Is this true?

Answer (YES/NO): NO